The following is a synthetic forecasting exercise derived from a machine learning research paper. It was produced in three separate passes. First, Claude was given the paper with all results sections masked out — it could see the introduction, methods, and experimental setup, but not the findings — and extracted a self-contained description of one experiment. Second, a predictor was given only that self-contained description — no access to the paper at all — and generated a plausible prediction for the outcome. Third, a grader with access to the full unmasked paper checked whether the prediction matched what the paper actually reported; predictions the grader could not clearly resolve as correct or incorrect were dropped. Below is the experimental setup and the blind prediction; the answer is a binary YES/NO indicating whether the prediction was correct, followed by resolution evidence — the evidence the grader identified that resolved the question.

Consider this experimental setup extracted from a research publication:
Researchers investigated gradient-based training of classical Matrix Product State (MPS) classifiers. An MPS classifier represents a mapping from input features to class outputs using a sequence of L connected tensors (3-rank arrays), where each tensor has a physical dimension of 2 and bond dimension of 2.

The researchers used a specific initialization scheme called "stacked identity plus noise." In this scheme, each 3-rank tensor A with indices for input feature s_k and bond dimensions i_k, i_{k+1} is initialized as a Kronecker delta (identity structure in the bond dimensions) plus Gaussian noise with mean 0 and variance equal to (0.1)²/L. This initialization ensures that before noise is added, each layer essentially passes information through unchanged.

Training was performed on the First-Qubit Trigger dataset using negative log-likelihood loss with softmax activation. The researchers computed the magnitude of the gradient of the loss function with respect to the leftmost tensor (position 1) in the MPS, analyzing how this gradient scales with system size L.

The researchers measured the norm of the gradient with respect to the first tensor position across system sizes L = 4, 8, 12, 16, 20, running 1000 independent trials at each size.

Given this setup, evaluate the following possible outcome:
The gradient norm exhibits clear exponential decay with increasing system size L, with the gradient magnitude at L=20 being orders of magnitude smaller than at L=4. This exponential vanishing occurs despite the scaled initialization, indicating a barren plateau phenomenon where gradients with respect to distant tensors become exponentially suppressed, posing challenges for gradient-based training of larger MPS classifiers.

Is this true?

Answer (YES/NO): NO